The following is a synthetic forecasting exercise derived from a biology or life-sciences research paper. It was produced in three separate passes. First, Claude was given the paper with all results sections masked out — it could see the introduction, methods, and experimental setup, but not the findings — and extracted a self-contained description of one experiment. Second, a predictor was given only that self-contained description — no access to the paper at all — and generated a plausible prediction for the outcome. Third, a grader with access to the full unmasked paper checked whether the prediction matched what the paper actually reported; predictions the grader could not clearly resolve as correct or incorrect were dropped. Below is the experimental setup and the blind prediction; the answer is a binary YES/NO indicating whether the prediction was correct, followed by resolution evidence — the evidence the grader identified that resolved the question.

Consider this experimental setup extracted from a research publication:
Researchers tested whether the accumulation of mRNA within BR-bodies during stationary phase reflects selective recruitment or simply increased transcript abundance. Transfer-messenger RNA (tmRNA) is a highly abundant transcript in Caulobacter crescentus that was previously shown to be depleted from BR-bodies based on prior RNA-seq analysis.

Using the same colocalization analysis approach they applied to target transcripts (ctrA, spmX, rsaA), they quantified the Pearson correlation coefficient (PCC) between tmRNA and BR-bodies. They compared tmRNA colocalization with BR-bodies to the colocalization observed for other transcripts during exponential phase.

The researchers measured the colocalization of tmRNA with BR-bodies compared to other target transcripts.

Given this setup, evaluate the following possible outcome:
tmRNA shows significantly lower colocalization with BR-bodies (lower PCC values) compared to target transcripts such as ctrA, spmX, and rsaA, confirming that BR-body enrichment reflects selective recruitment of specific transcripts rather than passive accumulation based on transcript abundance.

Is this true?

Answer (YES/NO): YES